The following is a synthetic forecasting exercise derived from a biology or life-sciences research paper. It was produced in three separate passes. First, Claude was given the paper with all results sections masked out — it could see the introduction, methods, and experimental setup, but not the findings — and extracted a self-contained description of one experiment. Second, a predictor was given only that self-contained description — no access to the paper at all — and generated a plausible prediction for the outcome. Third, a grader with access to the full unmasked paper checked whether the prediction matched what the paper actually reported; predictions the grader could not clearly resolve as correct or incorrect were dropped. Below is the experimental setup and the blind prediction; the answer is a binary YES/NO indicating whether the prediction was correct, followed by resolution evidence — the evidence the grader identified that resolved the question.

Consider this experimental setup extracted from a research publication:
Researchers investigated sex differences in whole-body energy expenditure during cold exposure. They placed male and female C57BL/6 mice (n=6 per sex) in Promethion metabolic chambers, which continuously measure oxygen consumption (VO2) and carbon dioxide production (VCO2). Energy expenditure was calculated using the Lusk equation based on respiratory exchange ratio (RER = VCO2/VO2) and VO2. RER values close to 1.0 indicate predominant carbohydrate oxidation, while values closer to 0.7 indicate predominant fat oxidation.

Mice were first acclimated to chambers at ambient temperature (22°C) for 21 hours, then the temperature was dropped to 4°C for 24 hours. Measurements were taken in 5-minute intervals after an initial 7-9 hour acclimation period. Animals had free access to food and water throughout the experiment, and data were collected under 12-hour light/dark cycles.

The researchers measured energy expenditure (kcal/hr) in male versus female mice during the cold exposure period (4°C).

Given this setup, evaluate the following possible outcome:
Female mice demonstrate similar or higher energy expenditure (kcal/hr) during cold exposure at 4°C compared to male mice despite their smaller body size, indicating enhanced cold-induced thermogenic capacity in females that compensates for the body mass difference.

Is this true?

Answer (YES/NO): NO